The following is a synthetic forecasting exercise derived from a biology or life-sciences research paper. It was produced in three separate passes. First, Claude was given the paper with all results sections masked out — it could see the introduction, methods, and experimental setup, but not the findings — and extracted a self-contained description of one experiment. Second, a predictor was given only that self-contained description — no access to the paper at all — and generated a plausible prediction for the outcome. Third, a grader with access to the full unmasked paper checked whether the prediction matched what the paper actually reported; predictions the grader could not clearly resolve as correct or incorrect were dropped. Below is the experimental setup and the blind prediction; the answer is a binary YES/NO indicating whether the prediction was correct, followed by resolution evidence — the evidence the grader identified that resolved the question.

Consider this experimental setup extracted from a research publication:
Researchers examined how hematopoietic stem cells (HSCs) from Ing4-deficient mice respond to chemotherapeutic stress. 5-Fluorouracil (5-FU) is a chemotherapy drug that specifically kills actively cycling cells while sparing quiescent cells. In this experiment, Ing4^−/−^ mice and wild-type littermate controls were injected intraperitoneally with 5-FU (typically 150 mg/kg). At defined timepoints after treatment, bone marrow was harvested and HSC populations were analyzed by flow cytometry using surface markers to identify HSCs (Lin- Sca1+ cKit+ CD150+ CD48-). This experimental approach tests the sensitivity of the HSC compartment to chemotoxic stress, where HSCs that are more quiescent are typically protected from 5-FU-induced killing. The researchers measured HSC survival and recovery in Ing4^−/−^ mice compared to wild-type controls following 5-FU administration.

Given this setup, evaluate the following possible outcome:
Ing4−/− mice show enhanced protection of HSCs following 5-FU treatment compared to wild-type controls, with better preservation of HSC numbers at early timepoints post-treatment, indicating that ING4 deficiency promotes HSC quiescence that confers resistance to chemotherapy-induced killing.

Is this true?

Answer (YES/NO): NO